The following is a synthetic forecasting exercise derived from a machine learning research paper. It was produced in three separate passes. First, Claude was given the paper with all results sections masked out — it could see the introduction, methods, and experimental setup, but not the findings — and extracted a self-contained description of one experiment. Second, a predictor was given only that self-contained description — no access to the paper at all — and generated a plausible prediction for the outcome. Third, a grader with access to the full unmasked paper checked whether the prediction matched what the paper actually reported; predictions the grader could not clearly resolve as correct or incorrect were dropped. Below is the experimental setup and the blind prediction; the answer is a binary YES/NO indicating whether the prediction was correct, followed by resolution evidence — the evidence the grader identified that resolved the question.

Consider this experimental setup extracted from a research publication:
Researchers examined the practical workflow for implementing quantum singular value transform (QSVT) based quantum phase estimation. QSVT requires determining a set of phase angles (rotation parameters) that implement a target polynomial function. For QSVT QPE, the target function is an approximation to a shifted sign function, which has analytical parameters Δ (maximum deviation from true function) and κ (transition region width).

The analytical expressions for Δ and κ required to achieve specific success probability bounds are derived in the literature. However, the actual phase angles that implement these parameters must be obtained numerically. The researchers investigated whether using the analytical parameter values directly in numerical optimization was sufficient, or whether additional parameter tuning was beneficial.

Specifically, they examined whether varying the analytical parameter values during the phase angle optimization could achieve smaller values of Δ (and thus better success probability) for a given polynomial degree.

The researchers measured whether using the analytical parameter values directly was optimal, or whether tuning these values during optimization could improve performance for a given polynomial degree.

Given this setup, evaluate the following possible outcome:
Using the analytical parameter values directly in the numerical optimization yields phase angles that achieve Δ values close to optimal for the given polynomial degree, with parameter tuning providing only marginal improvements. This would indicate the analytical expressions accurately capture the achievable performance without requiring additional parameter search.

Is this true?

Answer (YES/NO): NO